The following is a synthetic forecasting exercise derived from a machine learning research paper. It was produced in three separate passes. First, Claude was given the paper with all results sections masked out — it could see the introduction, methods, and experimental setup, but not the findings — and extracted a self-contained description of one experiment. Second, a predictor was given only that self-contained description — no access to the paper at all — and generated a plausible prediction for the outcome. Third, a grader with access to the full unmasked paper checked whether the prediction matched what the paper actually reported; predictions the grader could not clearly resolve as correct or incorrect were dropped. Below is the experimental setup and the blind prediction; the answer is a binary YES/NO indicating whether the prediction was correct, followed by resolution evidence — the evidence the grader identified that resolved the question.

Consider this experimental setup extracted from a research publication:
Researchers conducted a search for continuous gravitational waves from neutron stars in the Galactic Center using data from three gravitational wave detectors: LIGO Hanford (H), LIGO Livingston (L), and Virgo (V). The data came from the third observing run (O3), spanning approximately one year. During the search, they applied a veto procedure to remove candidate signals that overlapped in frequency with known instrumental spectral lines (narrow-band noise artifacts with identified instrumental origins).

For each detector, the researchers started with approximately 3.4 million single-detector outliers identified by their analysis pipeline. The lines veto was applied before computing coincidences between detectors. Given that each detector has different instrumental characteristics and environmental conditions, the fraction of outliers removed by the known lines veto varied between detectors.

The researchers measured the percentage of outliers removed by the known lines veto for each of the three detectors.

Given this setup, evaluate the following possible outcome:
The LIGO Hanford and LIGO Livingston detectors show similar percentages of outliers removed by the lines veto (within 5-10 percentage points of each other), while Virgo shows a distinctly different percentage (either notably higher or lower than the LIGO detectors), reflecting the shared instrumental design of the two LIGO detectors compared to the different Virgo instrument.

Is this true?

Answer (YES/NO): NO